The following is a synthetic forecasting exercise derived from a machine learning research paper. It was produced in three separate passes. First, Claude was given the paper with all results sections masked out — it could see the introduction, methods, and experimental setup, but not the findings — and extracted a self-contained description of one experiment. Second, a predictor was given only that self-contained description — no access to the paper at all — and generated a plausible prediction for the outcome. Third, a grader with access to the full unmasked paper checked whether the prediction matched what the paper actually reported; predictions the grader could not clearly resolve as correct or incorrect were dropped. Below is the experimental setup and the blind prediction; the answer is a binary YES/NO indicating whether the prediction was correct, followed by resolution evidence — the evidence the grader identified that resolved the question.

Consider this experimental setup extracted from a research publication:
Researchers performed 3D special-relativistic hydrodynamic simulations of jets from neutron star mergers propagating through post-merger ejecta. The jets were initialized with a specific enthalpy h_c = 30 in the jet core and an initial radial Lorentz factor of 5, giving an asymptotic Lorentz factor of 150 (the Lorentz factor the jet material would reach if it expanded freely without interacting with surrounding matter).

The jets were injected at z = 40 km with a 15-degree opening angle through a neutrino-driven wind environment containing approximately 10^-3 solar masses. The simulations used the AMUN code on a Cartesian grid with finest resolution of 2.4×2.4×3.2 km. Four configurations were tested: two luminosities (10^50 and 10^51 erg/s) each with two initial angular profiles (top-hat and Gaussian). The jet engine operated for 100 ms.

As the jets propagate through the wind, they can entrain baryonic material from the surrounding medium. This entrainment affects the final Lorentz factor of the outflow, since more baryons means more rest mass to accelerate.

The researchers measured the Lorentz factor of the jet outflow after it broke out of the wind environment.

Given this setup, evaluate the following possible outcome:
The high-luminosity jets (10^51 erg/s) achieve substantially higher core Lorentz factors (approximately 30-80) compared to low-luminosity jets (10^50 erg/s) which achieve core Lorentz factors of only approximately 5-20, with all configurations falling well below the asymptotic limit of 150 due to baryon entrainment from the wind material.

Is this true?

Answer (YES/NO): NO